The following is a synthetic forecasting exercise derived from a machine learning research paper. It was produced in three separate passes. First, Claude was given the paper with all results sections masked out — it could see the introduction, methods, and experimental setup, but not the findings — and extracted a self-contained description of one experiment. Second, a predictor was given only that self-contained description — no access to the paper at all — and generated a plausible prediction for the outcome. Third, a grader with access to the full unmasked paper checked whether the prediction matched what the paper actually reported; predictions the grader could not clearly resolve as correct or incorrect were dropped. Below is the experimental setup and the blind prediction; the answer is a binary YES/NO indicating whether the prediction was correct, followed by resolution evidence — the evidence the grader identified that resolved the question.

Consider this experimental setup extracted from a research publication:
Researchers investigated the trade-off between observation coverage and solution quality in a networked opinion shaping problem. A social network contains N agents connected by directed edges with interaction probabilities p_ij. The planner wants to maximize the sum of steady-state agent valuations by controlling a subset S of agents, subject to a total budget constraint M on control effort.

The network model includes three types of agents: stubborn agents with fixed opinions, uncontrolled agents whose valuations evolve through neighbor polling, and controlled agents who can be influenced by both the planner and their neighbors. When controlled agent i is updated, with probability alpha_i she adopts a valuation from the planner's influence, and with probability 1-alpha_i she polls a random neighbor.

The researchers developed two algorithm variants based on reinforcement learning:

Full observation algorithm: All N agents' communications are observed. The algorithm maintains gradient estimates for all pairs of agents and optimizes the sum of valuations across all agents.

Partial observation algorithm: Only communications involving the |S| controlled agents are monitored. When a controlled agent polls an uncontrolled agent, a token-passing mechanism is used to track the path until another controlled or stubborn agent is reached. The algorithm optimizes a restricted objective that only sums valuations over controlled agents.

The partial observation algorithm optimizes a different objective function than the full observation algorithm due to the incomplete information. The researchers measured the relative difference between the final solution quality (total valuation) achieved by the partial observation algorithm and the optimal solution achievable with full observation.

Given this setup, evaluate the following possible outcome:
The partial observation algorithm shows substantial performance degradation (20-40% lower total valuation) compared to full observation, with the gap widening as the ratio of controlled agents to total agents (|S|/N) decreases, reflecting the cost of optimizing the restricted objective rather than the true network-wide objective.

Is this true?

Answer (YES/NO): NO